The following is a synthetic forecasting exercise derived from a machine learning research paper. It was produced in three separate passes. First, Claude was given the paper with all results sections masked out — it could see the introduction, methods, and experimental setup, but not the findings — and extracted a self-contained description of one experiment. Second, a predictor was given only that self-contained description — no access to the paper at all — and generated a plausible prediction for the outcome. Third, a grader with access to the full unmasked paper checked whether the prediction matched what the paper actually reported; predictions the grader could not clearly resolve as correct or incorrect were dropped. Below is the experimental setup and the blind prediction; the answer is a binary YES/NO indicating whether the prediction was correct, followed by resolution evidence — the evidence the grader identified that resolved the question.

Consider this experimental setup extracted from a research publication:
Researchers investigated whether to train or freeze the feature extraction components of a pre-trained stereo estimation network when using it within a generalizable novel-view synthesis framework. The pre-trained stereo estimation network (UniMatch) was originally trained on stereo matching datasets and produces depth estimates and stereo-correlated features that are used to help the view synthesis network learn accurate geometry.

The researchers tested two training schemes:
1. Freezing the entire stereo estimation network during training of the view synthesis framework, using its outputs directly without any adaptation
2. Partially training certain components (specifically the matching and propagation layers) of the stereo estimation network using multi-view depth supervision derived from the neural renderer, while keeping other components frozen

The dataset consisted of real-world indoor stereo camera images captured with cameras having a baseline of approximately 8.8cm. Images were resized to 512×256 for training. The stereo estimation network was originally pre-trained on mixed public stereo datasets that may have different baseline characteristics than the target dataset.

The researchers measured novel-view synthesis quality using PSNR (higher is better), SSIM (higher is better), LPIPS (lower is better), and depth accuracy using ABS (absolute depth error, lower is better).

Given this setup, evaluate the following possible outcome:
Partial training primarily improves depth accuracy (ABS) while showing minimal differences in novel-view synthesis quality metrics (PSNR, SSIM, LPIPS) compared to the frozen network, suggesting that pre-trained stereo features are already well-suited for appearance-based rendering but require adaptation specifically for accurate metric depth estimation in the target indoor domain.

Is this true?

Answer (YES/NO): NO